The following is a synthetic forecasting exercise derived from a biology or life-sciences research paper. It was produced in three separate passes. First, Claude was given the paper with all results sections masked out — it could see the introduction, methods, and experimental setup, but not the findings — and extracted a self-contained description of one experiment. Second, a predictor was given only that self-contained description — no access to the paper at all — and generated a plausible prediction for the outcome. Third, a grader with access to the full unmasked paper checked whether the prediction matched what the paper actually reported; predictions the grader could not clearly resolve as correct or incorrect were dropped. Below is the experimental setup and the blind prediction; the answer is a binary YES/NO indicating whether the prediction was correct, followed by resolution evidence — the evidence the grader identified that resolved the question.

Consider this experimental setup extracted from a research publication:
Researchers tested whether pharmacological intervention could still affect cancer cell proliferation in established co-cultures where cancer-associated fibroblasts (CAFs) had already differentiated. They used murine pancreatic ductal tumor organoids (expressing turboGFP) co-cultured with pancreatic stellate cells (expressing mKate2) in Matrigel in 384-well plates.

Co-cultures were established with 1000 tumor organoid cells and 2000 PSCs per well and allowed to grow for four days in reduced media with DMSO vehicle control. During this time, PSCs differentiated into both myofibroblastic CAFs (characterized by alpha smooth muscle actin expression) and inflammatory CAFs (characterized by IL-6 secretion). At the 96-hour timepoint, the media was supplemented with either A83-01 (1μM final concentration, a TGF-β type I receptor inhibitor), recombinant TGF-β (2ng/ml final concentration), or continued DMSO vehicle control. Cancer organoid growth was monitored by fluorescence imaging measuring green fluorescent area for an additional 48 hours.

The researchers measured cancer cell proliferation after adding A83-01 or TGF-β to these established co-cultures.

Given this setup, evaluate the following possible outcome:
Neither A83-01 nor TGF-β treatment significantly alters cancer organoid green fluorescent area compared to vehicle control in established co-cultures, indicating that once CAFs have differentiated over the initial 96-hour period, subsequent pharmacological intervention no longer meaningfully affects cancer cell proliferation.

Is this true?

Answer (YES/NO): NO